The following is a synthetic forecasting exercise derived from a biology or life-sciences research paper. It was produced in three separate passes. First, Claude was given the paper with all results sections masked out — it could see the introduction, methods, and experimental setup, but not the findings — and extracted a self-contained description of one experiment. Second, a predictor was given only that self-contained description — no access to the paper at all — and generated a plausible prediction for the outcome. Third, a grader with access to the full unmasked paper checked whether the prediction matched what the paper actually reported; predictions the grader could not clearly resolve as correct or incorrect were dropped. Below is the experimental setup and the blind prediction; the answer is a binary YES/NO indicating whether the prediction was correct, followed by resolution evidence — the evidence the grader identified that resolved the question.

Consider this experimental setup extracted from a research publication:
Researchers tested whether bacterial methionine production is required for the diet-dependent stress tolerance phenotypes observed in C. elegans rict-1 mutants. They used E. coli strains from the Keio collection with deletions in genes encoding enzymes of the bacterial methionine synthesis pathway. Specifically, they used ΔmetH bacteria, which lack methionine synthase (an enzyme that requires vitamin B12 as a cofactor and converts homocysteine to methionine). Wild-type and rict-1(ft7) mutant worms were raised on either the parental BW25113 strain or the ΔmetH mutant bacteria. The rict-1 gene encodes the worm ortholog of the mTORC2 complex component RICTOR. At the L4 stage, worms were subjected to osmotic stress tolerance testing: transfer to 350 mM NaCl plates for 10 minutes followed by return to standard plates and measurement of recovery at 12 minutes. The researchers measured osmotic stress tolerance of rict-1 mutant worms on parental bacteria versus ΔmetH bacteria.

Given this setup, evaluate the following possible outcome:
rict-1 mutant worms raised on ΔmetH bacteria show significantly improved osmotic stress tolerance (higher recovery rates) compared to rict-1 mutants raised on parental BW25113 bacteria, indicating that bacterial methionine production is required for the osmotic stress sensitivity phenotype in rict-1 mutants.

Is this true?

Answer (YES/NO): NO